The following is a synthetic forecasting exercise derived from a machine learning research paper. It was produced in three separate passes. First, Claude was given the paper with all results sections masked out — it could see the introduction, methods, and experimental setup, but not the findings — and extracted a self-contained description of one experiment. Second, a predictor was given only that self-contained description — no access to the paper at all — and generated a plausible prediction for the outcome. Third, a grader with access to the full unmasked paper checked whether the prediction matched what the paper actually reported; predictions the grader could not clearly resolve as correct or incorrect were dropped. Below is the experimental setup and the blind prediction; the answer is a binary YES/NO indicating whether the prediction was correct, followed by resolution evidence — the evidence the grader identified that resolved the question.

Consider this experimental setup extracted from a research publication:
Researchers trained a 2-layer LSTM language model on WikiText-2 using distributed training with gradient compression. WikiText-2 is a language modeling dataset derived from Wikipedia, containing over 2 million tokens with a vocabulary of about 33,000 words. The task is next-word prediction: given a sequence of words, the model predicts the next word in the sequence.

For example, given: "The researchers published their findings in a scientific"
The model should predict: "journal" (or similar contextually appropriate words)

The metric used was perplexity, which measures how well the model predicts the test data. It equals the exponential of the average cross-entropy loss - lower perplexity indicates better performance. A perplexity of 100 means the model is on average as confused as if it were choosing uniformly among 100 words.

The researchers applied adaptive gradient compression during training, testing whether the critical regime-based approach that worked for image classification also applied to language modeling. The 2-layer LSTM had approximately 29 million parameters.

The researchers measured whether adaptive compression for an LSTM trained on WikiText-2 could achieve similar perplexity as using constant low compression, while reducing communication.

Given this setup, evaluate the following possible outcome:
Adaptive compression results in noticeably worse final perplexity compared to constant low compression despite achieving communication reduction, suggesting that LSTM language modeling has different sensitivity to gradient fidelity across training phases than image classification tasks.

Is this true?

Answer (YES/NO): NO